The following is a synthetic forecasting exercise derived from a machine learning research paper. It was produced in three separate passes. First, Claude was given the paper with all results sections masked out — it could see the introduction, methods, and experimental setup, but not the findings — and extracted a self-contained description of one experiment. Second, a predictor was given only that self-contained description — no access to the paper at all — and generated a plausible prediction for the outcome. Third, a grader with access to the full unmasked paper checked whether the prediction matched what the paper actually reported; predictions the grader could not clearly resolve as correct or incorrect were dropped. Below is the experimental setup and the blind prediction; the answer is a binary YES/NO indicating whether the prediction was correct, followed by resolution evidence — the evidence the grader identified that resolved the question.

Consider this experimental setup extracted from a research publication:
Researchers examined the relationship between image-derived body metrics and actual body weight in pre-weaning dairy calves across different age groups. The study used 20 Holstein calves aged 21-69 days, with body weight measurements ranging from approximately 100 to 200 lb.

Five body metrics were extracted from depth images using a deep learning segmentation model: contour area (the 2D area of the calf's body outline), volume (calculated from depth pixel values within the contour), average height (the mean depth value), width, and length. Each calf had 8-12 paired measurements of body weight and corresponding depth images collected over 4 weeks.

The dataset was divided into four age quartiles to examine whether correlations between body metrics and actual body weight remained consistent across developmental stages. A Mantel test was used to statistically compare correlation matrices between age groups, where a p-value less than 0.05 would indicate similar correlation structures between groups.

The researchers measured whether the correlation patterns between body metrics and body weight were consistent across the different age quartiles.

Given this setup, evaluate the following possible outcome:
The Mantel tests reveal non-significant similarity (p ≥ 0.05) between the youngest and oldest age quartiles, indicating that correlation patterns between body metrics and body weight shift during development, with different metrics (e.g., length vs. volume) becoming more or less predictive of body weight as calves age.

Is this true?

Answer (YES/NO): NO